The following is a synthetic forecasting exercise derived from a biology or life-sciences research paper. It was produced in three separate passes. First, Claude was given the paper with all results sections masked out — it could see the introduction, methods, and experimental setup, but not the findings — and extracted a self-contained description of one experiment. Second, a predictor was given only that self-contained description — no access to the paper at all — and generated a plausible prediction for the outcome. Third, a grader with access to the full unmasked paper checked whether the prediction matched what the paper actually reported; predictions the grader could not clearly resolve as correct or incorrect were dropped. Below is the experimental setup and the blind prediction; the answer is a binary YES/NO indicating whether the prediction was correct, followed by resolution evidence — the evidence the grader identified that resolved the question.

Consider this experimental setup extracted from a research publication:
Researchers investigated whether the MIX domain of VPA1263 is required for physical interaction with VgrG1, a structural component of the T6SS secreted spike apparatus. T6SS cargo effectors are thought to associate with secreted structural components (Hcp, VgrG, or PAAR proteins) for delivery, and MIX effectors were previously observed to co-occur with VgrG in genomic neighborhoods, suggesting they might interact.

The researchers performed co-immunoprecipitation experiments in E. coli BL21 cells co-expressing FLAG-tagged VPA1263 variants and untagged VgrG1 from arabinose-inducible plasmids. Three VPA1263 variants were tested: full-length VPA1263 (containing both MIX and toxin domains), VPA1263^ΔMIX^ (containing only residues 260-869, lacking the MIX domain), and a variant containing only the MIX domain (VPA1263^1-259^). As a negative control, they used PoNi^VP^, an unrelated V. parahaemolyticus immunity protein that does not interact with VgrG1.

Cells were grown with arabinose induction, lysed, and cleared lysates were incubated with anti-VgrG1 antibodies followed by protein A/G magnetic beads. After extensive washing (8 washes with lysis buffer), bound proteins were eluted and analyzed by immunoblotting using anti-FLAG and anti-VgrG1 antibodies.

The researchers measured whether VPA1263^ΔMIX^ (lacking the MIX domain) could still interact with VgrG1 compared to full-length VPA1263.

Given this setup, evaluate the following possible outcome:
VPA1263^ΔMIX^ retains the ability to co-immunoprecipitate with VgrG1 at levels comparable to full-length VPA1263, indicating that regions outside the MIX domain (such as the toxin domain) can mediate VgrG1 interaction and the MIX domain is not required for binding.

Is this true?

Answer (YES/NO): YES